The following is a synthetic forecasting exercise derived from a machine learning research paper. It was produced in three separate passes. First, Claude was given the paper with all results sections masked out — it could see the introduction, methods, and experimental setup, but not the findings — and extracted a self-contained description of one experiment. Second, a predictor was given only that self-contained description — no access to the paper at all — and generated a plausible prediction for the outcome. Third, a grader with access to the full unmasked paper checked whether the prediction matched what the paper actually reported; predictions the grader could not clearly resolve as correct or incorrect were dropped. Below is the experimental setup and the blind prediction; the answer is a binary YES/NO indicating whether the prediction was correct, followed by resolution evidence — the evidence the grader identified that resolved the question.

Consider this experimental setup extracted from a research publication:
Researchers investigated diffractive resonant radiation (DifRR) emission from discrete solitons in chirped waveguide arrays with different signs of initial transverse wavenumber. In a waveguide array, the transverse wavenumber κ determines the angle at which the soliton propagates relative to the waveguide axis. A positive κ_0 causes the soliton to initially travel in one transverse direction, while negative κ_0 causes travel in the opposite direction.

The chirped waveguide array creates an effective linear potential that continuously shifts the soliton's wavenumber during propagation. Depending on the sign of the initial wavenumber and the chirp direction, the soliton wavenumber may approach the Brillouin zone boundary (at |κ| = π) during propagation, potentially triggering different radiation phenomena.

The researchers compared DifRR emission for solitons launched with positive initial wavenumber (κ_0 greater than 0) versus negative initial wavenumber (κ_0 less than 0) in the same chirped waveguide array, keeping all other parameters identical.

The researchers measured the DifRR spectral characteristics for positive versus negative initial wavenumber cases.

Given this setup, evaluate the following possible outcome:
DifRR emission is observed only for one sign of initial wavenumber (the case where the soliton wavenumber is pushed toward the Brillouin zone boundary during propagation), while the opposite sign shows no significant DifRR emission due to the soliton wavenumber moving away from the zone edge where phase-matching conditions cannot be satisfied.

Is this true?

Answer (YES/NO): NO